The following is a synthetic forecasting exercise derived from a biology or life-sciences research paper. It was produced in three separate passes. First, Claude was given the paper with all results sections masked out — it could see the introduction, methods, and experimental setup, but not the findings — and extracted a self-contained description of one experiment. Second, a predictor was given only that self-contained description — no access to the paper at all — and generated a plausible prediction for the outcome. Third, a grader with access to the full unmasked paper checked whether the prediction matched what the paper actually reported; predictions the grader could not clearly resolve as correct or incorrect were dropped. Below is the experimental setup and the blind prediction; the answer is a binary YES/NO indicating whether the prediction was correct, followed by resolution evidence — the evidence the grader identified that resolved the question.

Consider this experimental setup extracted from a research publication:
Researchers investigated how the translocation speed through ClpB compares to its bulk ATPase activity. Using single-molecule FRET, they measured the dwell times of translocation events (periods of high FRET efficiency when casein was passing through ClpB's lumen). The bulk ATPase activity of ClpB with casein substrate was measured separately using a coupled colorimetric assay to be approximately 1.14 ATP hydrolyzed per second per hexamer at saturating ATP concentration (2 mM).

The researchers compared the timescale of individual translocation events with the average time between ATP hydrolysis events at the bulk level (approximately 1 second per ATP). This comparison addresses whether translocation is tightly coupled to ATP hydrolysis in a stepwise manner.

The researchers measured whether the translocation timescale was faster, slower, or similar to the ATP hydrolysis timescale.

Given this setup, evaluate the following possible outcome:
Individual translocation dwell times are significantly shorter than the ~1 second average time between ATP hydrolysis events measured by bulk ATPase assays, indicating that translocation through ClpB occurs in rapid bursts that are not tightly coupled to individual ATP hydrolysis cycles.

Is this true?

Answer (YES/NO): YES